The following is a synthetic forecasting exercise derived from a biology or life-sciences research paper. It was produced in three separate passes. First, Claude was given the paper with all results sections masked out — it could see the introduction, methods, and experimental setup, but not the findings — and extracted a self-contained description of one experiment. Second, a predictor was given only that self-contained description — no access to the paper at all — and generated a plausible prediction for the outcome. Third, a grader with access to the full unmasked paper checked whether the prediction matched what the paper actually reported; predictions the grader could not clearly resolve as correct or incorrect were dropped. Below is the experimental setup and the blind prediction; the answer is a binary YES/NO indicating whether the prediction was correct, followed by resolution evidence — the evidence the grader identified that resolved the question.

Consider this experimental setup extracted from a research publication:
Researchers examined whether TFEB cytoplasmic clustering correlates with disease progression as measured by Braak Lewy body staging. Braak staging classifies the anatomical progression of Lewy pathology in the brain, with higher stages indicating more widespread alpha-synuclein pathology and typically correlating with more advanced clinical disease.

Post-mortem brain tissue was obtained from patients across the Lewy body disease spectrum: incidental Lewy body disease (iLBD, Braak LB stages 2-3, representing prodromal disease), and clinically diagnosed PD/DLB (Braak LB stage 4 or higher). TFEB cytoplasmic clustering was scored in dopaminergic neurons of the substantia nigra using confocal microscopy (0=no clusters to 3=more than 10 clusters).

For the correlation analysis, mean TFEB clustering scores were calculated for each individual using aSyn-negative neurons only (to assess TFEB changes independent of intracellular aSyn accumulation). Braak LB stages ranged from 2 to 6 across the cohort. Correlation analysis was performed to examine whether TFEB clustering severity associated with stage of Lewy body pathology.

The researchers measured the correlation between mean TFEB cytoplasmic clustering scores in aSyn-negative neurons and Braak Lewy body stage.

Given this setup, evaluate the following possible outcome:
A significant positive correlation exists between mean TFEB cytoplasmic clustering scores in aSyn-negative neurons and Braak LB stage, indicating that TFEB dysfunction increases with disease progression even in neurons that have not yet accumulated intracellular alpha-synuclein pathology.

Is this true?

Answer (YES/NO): YES